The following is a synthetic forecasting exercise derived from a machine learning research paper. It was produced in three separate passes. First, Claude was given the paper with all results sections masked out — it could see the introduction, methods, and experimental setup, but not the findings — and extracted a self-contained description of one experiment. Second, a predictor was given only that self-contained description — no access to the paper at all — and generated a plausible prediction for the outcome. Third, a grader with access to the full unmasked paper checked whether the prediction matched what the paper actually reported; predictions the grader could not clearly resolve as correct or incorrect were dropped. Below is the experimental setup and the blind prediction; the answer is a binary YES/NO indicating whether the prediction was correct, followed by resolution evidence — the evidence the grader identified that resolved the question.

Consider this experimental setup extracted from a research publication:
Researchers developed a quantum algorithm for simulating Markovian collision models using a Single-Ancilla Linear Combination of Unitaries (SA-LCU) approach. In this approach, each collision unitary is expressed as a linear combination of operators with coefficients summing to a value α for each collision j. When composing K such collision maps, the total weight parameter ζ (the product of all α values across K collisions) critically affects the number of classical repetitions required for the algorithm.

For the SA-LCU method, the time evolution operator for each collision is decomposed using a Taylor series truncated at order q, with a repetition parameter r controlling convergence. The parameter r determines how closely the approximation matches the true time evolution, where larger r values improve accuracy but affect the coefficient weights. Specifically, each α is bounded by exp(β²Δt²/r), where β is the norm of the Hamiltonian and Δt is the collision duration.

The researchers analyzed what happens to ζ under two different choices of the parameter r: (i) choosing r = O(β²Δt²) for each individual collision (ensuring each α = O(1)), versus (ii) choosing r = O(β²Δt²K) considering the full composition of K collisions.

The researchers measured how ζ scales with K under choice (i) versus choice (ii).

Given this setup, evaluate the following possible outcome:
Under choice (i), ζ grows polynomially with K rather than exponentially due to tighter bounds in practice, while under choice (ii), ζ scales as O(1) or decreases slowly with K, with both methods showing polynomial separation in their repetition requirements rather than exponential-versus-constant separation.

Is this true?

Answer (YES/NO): NO